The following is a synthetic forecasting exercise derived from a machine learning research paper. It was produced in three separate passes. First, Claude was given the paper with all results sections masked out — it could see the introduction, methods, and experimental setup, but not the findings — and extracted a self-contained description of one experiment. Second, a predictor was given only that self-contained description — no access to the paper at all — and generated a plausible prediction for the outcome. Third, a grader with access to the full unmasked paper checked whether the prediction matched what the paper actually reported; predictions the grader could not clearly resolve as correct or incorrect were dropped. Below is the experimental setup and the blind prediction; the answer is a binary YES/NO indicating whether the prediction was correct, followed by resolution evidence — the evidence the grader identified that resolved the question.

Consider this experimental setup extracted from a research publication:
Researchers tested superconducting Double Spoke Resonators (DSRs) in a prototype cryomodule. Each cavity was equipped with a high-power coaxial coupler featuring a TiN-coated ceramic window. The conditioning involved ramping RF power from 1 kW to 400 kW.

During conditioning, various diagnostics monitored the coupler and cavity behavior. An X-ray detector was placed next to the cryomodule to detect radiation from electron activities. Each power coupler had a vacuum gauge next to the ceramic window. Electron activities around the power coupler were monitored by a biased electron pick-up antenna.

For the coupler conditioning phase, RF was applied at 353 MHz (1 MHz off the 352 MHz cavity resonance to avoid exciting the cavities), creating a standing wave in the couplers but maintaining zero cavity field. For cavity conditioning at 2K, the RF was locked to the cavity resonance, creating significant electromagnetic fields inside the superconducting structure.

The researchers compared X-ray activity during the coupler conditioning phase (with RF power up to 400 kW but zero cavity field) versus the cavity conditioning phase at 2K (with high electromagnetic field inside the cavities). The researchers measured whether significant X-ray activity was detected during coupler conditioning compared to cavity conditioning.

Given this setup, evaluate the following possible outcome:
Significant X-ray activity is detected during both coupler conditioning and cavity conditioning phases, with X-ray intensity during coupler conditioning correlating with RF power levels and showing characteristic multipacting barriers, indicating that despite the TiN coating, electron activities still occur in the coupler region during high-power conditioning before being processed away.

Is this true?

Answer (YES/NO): NO